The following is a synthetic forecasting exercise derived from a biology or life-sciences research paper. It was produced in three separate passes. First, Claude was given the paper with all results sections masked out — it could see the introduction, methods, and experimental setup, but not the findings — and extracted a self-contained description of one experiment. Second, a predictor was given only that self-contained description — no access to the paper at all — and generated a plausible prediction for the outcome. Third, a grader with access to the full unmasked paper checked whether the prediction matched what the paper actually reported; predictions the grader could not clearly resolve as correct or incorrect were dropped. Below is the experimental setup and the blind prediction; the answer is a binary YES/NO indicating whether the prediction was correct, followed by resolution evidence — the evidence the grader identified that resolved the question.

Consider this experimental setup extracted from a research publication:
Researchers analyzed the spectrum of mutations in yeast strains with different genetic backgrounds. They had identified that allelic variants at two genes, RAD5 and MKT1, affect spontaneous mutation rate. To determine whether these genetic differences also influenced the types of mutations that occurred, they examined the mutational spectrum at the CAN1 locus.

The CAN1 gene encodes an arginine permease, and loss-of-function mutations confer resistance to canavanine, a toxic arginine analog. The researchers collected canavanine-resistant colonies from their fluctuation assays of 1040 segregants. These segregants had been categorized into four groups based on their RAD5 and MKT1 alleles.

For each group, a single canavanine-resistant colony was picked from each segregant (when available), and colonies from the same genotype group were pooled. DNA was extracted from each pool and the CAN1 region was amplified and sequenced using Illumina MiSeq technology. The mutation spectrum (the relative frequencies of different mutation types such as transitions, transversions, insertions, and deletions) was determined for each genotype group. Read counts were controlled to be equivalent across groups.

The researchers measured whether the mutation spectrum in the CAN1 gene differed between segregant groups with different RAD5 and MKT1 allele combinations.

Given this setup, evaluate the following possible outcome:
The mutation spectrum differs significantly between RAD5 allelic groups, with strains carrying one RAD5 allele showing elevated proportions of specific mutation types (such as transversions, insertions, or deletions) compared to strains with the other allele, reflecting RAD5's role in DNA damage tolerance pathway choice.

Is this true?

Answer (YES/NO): NO